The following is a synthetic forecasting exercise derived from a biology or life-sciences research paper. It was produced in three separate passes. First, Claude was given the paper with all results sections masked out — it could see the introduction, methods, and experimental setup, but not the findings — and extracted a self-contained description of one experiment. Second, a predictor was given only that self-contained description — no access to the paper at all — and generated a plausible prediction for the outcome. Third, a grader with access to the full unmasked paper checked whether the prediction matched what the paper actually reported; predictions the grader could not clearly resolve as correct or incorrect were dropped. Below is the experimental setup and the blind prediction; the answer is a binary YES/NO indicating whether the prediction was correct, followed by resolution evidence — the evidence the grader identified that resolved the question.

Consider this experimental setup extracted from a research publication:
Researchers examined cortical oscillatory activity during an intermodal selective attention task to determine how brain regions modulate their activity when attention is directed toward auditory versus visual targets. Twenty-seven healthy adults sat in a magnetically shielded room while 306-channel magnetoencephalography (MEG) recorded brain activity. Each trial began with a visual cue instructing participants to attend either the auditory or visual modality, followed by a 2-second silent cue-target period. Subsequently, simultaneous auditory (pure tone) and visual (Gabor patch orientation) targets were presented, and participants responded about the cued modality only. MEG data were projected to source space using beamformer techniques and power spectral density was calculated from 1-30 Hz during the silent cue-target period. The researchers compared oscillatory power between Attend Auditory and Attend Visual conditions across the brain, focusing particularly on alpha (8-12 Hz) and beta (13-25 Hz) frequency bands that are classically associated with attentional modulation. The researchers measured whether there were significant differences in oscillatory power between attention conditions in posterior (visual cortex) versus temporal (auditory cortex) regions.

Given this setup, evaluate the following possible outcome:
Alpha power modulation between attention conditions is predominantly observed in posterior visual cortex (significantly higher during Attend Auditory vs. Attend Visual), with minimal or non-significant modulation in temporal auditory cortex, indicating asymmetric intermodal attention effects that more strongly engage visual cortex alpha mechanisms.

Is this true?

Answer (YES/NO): YES